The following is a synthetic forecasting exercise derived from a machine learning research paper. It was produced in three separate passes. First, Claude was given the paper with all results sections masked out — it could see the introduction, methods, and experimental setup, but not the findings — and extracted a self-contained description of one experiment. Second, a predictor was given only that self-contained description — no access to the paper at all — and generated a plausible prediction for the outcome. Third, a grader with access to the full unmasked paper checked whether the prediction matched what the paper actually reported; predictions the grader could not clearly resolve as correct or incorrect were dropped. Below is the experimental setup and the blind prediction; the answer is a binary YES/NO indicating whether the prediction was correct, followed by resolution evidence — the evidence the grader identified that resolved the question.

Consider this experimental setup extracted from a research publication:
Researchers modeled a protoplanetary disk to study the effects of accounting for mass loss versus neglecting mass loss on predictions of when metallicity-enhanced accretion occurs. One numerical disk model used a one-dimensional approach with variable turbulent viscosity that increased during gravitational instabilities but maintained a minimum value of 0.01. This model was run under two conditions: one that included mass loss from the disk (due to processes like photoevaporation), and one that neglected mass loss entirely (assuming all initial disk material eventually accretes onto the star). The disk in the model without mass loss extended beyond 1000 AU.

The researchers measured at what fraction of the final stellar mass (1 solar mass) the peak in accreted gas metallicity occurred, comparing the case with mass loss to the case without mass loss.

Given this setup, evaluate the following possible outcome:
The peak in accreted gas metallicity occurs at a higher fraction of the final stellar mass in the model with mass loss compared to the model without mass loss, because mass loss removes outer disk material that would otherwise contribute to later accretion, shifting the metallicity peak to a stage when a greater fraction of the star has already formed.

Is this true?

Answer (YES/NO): YES